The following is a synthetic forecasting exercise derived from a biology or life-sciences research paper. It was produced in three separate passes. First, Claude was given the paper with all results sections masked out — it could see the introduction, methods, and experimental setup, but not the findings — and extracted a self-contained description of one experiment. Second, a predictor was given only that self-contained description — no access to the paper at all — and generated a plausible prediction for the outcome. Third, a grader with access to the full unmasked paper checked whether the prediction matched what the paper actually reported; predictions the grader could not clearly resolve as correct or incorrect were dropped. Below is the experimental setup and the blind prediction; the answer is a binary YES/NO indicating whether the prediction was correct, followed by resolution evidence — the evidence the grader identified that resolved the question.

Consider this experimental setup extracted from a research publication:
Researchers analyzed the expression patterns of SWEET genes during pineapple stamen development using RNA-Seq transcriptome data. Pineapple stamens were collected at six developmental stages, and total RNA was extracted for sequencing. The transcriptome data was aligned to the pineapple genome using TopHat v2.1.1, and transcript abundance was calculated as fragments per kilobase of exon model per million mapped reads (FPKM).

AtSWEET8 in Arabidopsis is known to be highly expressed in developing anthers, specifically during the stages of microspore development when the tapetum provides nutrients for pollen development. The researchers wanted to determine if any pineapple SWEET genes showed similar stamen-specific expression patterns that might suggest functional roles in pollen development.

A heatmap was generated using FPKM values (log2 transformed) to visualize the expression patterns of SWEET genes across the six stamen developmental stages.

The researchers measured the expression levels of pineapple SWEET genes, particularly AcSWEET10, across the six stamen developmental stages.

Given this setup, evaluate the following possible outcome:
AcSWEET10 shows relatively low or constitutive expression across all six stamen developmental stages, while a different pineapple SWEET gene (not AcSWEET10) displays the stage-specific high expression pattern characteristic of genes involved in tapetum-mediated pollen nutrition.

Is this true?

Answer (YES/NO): NO